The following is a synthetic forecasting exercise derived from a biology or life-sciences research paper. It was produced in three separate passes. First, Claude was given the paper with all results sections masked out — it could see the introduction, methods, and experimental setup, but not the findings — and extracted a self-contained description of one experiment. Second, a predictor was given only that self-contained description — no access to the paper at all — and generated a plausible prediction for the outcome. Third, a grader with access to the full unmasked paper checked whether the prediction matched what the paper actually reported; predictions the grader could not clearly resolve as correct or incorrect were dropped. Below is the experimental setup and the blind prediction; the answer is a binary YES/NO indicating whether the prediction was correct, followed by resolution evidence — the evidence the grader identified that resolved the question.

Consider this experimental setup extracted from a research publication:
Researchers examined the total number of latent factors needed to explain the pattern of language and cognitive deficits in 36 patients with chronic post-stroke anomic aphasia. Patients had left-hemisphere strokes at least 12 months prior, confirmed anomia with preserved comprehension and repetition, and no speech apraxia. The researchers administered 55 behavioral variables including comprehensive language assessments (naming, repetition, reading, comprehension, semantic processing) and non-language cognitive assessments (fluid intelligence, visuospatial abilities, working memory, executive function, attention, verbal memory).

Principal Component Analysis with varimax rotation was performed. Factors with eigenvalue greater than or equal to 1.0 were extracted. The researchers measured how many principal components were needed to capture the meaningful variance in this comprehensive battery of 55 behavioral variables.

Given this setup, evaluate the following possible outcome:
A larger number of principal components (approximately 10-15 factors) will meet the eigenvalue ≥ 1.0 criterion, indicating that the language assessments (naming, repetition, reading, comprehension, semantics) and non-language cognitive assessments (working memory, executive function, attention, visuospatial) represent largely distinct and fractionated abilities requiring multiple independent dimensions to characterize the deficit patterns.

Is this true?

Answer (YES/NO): NO